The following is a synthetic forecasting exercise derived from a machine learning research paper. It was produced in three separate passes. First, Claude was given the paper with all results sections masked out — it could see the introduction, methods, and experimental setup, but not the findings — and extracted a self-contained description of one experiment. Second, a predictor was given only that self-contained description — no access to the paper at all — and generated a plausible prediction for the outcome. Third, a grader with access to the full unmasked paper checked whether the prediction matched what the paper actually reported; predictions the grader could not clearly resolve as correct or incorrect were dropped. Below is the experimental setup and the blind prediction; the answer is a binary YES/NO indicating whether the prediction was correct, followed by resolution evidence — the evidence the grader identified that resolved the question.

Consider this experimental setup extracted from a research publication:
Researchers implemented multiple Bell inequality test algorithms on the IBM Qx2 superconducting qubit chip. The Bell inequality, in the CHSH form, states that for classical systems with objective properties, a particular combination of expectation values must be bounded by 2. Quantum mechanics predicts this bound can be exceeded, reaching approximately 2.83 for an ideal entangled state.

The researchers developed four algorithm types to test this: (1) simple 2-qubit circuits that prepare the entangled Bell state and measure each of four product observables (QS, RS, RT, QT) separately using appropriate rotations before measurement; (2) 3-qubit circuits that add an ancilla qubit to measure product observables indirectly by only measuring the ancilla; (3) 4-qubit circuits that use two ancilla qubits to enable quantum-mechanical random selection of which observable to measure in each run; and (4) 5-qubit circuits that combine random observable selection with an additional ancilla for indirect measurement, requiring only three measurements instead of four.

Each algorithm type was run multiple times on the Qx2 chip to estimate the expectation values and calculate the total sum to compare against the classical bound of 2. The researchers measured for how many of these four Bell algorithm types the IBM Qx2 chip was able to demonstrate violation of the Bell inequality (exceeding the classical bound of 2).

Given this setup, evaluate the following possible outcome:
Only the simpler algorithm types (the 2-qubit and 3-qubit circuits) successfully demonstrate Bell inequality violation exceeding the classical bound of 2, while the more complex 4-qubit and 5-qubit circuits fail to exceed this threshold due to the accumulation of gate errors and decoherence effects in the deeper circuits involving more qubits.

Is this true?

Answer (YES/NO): NO